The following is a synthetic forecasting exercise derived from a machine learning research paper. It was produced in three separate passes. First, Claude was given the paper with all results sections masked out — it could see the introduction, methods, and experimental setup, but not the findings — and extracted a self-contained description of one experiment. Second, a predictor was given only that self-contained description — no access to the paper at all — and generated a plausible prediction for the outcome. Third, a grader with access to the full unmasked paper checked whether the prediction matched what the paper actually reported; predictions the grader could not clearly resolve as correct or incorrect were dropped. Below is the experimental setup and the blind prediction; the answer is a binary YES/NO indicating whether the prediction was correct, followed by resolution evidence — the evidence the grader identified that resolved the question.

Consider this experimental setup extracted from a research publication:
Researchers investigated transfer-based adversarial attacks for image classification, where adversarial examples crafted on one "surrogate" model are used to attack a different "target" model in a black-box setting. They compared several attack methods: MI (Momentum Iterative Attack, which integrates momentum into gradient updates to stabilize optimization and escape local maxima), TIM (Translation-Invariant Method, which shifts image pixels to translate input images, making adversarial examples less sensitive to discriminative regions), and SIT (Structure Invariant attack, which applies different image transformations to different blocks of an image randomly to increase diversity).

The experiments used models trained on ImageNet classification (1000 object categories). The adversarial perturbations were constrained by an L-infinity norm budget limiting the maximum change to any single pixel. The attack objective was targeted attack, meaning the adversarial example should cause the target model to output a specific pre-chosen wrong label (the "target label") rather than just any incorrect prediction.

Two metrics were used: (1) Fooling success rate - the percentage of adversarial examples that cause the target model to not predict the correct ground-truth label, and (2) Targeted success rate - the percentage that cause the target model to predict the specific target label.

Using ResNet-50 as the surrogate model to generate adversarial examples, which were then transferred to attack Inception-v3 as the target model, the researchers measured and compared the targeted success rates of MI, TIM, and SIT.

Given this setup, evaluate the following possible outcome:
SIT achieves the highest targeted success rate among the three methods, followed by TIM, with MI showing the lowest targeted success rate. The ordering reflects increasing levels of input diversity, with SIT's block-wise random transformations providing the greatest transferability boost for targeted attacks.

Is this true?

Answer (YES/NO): YES